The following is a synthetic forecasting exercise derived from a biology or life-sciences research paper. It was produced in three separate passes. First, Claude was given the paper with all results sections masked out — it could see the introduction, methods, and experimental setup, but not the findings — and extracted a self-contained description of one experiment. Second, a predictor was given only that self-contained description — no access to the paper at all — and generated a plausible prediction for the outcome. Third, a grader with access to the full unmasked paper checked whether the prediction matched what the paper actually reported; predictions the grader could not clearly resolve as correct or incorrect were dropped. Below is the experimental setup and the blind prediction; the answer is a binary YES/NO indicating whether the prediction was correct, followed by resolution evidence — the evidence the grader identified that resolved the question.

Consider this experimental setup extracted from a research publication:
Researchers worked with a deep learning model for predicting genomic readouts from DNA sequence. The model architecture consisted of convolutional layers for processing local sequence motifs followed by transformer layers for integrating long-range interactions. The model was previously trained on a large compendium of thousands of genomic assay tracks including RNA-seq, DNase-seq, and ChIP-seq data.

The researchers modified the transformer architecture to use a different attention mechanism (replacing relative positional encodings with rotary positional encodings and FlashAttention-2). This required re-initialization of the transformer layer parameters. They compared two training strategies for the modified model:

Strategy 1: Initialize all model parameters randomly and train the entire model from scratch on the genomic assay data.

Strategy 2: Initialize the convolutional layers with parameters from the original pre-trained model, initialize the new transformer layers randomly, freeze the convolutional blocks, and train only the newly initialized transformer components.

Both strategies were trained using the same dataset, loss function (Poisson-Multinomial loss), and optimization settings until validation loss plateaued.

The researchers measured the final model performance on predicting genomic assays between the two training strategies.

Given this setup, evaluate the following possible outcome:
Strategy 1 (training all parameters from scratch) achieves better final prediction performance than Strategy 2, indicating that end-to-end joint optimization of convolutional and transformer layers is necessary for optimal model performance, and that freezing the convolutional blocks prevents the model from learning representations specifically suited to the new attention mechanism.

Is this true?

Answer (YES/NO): NO